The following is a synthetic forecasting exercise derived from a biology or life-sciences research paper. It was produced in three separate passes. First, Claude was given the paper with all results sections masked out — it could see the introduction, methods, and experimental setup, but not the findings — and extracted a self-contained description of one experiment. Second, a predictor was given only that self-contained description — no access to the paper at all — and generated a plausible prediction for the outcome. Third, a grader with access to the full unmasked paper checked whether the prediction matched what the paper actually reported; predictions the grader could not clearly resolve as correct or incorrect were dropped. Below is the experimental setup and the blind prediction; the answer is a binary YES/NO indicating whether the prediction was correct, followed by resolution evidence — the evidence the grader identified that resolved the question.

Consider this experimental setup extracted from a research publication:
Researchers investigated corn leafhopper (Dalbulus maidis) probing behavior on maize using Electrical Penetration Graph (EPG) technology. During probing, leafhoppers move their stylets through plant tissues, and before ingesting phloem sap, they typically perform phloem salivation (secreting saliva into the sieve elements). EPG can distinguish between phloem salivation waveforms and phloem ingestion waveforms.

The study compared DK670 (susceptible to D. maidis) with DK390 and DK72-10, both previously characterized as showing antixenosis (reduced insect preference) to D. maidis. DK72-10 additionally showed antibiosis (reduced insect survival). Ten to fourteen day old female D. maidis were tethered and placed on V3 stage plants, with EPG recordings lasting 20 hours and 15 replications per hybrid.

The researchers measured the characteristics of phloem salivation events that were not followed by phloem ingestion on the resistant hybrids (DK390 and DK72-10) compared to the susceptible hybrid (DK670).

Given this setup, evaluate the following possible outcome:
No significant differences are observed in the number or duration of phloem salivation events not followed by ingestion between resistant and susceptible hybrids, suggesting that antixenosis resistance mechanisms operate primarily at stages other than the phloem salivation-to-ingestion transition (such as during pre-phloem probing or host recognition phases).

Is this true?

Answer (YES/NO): NO